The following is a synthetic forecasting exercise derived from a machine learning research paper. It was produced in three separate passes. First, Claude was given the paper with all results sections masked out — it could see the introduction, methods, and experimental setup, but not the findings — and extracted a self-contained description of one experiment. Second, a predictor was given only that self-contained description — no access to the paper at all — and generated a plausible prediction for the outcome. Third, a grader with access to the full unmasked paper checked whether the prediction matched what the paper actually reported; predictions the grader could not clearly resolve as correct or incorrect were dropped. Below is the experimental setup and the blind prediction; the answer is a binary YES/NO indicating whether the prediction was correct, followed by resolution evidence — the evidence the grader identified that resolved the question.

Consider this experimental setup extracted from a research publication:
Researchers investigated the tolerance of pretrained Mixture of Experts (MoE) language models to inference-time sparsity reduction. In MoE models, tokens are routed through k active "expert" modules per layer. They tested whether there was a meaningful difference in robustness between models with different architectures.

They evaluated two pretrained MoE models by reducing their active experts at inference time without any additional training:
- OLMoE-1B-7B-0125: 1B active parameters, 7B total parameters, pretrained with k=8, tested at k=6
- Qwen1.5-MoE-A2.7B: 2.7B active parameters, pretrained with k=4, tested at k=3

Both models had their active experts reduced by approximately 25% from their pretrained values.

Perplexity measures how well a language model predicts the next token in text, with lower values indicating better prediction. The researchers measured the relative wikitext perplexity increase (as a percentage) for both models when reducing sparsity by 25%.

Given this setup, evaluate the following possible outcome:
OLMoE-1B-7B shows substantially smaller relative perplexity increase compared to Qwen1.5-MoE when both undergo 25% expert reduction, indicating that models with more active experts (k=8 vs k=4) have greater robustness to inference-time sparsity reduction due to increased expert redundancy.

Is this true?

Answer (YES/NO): NO